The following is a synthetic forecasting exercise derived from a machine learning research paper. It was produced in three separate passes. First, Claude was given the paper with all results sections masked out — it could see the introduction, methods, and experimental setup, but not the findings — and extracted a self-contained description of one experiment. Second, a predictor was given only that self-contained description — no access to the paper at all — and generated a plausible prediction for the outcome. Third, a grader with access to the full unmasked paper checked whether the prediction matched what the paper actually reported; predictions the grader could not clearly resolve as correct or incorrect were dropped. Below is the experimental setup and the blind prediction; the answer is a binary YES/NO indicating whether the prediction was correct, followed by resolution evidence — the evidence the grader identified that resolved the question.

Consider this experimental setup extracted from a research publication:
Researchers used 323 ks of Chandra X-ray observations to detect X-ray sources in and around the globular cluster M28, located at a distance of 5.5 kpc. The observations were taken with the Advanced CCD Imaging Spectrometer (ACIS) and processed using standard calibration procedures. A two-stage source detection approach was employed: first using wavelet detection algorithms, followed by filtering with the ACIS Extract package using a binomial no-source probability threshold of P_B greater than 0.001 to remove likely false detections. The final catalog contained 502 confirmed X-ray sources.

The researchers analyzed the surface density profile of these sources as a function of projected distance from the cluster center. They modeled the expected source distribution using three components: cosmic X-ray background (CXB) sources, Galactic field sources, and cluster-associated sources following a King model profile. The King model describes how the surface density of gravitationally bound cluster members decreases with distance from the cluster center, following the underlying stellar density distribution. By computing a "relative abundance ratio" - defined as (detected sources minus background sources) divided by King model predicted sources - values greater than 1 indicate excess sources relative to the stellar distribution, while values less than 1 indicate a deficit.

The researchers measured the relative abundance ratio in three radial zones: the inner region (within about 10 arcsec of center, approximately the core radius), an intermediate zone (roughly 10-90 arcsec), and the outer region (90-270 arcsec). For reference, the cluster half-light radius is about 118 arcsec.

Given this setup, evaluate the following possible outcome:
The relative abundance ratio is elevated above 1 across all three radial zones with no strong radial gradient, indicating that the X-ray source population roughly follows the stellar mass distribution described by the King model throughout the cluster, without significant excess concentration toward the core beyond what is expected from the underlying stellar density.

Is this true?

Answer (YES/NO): NO